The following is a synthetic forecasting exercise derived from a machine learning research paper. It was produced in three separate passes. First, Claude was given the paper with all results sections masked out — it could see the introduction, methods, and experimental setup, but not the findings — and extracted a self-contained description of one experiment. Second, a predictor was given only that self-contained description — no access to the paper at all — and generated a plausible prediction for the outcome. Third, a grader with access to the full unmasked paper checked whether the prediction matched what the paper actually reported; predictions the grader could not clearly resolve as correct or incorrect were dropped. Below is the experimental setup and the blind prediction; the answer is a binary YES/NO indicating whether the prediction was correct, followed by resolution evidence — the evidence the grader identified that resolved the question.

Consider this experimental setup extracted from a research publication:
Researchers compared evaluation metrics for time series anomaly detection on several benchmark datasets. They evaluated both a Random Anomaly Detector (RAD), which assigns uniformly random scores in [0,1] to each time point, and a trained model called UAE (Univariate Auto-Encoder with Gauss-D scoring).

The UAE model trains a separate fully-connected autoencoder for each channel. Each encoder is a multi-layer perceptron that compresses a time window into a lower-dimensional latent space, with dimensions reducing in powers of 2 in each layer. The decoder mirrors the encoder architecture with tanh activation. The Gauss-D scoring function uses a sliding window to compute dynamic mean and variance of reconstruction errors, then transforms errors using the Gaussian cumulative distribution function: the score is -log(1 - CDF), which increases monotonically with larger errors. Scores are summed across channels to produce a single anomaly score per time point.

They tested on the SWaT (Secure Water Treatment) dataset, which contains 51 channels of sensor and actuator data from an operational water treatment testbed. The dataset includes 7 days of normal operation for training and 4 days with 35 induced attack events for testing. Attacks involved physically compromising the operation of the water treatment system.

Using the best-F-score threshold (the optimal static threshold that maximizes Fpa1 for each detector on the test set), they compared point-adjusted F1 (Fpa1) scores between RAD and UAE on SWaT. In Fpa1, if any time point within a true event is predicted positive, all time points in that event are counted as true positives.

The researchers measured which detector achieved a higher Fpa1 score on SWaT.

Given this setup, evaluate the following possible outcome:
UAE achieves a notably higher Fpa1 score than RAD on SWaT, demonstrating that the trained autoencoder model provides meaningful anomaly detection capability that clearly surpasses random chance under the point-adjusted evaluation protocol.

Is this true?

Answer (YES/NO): NO